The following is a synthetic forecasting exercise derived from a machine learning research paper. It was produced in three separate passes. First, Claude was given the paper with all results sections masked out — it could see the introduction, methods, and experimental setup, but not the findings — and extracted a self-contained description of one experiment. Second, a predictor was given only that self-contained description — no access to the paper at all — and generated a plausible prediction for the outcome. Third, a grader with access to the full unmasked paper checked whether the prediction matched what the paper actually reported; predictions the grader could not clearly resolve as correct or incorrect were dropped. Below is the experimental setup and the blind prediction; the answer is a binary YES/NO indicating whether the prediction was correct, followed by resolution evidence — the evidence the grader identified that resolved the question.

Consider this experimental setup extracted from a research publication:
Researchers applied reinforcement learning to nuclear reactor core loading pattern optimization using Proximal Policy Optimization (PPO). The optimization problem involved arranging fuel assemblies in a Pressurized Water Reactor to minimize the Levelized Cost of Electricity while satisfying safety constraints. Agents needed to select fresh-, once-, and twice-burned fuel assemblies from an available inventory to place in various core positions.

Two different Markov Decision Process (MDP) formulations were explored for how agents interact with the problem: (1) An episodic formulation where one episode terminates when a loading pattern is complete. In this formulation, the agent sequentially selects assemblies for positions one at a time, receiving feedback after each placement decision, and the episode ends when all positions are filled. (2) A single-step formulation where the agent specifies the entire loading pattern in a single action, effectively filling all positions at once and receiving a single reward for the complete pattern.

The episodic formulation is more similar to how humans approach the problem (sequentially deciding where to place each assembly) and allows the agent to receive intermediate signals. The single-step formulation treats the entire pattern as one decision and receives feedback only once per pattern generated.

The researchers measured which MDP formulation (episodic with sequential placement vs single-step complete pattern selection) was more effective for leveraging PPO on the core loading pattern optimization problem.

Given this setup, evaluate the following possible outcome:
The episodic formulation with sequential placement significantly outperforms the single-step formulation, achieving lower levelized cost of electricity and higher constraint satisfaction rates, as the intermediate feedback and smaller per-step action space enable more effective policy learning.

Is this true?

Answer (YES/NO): NO